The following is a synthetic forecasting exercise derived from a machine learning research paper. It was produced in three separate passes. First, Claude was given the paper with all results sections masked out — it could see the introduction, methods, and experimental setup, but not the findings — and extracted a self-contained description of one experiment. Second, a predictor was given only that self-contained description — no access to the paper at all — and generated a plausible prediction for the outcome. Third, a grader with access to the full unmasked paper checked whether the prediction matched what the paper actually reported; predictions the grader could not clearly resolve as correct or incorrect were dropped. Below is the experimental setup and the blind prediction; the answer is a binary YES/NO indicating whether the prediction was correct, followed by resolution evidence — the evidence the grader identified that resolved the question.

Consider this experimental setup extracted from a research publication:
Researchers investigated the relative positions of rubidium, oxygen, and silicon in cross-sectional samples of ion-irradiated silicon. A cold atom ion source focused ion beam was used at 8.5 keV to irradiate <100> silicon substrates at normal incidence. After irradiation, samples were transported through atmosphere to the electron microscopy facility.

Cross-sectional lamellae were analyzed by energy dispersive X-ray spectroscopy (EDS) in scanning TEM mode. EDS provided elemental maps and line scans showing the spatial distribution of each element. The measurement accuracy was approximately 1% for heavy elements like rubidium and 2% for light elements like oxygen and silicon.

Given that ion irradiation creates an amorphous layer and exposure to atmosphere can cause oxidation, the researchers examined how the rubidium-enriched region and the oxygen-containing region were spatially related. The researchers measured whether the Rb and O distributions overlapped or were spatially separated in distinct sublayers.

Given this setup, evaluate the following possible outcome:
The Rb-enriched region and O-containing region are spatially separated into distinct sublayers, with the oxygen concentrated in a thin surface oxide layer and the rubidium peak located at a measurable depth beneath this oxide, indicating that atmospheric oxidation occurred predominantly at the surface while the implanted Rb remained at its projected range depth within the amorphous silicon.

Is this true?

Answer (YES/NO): YES